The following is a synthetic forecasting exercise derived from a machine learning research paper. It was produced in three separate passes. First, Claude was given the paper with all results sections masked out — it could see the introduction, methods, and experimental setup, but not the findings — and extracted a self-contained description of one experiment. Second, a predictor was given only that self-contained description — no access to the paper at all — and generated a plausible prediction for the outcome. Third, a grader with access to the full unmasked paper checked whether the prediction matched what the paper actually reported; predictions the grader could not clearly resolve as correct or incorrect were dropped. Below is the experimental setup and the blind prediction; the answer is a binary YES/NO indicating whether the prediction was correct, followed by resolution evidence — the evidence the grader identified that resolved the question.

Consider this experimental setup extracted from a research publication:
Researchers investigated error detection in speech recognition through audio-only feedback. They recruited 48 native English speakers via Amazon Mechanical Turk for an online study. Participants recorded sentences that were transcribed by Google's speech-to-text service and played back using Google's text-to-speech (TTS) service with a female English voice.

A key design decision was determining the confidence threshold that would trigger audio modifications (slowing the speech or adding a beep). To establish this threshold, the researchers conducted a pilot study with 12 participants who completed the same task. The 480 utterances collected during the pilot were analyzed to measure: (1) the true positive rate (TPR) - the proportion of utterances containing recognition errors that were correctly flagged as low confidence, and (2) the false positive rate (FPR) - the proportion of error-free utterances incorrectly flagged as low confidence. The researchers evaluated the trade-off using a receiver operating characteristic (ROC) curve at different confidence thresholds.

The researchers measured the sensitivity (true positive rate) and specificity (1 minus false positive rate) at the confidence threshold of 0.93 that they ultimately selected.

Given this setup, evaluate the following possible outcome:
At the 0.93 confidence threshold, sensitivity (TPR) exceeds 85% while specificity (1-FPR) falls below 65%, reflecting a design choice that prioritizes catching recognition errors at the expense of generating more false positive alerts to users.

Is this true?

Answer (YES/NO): NO